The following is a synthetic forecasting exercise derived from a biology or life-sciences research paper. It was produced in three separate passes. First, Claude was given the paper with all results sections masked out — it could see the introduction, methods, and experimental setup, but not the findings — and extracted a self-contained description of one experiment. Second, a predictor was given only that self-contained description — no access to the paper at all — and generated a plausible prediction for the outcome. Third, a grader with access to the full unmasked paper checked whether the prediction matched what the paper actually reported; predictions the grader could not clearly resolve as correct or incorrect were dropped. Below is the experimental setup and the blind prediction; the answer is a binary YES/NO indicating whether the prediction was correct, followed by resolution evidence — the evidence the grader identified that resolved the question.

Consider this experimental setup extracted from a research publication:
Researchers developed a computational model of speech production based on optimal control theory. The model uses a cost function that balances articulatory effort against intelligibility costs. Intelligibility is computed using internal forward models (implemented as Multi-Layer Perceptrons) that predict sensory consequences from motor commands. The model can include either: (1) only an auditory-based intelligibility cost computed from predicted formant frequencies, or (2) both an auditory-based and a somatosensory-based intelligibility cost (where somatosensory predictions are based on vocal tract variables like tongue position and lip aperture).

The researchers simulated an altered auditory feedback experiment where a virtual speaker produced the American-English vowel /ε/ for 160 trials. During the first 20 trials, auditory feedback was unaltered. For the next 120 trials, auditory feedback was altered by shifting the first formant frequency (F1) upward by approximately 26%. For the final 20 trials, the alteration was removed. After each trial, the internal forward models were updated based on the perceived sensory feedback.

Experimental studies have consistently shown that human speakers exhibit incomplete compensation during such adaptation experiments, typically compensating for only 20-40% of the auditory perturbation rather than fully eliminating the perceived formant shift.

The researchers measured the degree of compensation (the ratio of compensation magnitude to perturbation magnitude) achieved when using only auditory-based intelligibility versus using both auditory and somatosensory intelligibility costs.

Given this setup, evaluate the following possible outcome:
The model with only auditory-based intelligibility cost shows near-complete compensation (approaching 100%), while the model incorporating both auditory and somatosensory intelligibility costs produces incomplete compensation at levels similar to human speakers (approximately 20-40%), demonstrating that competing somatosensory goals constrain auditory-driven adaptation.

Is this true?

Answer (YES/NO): YES